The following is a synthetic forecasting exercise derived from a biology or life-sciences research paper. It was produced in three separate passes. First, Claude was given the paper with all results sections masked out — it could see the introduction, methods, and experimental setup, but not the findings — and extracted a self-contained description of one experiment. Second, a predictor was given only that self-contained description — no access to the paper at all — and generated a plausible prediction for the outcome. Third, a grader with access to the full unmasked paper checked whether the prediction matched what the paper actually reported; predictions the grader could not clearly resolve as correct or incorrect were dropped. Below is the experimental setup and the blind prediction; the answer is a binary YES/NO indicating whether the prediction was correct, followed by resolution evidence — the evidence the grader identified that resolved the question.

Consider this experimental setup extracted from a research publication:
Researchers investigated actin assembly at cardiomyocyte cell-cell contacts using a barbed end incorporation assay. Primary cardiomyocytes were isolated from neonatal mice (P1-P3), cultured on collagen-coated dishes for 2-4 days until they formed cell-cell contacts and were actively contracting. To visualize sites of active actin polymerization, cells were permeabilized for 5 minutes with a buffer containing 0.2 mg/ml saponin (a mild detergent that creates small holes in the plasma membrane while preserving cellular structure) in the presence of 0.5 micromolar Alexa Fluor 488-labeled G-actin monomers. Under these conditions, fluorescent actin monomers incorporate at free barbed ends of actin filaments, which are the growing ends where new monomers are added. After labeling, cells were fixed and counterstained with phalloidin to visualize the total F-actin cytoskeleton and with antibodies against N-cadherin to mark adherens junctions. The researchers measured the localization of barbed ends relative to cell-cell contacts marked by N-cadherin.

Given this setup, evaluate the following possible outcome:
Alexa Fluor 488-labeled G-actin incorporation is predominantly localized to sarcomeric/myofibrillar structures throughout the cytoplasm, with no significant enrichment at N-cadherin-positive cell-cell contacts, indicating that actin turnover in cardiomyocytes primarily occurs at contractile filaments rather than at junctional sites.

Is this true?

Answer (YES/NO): NO